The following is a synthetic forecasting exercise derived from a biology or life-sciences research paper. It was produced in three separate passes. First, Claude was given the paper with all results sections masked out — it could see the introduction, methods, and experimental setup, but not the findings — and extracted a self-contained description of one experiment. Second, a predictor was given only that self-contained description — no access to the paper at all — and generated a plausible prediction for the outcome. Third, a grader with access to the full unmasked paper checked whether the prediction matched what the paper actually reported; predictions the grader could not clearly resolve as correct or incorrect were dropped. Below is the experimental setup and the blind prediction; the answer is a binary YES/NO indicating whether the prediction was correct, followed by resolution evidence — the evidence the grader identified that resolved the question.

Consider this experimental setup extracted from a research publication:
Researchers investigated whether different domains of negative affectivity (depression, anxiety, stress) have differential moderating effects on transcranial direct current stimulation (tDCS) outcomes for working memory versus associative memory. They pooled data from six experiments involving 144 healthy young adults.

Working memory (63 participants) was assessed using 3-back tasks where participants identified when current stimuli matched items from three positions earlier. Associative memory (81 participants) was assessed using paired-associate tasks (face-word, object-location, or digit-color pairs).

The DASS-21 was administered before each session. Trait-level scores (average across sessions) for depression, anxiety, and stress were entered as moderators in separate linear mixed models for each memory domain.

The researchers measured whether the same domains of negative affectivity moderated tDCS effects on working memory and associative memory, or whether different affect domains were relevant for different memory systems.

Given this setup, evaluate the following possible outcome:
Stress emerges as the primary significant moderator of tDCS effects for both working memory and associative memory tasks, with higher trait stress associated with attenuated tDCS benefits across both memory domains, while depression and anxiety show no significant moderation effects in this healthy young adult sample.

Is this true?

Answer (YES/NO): NO